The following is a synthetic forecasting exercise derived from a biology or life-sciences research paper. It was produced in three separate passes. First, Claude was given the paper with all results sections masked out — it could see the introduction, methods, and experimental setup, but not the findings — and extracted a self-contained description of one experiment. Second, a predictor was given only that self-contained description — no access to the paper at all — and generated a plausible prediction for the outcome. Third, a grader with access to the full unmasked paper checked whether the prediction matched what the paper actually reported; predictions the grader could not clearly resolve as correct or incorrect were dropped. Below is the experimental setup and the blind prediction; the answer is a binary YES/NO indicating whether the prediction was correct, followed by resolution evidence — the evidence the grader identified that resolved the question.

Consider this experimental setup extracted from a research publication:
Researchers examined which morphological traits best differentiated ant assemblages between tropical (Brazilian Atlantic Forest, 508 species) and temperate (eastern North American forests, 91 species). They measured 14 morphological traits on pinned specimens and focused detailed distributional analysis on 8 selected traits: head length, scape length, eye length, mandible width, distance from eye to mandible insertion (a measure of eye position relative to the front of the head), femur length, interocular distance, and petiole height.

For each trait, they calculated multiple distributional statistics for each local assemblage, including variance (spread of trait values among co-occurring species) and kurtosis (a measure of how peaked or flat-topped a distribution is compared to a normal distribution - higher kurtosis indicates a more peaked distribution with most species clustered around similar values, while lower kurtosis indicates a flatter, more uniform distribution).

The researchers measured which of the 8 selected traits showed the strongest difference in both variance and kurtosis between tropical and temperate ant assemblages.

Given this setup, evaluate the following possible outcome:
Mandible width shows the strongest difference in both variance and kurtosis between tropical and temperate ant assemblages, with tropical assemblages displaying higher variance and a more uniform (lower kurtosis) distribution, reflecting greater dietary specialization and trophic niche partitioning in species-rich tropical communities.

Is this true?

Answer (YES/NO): NO